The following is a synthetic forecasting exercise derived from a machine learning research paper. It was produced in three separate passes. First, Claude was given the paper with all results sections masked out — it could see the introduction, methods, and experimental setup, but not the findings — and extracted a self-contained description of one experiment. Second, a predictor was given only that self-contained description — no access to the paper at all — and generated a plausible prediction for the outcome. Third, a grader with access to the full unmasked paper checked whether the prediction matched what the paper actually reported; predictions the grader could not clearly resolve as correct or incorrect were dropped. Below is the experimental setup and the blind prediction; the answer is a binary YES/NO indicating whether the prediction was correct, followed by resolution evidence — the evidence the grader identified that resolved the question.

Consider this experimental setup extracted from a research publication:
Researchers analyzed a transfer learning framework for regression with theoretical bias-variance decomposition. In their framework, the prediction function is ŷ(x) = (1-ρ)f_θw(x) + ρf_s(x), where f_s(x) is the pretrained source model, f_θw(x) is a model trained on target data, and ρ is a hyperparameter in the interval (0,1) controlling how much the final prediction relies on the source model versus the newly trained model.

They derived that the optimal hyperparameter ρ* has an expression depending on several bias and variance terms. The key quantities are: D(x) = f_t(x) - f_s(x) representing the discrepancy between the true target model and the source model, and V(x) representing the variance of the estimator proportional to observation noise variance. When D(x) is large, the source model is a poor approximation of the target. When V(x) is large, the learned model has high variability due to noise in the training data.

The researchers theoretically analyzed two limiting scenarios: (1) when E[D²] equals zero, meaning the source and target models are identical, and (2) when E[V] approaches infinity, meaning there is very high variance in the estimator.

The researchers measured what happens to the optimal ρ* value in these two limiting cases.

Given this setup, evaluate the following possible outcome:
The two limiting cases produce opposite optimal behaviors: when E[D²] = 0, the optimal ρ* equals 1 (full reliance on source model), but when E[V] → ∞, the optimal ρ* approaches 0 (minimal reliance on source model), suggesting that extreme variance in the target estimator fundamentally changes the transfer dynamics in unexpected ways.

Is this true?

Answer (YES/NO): NO